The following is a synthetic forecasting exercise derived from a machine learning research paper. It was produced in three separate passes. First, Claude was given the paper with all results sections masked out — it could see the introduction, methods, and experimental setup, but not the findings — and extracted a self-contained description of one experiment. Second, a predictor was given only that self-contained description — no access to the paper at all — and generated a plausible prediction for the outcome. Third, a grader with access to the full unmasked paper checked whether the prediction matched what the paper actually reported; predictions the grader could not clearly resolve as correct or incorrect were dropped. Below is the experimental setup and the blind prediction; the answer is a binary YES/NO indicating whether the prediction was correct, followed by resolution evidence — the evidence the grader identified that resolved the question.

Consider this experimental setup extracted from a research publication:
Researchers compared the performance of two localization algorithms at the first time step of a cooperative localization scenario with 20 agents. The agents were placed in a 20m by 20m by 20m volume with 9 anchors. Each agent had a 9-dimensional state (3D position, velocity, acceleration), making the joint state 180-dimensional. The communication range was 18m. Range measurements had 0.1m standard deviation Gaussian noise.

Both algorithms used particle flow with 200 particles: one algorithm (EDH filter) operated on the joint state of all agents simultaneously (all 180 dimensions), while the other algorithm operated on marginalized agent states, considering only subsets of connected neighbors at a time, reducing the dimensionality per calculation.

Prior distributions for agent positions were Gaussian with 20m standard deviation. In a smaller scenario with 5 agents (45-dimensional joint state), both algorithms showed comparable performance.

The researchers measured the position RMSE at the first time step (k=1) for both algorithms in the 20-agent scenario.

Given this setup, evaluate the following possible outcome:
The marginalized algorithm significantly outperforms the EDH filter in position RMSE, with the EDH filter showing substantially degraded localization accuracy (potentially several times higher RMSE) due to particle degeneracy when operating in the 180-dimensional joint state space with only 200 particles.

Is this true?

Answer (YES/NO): YES